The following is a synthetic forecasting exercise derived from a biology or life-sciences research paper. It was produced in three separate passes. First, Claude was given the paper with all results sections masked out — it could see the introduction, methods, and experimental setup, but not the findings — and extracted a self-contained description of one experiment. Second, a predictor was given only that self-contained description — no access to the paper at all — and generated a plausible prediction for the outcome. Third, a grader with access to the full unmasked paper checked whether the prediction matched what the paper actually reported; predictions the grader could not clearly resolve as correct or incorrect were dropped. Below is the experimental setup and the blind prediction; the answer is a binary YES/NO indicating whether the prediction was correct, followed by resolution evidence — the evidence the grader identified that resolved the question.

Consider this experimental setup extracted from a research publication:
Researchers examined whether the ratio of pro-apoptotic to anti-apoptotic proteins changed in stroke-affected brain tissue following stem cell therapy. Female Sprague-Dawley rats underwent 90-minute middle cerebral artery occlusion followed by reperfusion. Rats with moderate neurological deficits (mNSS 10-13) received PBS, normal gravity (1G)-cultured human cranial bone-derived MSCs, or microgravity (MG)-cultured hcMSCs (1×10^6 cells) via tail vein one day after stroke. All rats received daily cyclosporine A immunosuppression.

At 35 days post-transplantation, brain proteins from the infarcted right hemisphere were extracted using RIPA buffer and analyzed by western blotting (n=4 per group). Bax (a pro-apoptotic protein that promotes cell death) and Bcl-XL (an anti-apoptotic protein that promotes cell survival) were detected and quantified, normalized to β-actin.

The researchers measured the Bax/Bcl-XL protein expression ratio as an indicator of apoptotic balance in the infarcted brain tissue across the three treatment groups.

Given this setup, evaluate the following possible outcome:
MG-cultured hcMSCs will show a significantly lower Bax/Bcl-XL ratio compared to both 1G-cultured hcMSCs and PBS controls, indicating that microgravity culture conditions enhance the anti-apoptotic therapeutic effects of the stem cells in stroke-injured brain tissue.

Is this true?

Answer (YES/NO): NO